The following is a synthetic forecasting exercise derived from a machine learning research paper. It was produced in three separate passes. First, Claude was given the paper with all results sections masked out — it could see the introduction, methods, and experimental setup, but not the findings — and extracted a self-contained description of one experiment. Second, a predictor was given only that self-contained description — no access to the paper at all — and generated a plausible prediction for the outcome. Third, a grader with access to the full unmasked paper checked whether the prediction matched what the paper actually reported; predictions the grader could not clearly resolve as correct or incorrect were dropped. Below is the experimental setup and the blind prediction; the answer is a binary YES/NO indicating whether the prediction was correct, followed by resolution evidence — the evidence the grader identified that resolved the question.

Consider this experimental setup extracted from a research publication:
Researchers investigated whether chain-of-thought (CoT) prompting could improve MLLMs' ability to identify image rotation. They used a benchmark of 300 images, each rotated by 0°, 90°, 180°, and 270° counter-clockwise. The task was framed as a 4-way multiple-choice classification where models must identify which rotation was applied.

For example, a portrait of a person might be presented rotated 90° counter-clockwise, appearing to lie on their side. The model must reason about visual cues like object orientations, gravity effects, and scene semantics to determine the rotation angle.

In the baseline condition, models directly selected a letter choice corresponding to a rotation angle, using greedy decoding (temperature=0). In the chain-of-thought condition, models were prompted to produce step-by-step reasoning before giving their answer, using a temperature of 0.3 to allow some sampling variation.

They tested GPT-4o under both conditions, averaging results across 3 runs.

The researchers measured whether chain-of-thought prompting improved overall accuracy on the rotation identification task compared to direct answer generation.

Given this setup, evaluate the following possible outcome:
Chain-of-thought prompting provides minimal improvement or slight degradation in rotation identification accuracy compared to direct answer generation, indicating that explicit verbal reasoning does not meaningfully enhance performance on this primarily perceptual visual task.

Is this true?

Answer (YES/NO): YES